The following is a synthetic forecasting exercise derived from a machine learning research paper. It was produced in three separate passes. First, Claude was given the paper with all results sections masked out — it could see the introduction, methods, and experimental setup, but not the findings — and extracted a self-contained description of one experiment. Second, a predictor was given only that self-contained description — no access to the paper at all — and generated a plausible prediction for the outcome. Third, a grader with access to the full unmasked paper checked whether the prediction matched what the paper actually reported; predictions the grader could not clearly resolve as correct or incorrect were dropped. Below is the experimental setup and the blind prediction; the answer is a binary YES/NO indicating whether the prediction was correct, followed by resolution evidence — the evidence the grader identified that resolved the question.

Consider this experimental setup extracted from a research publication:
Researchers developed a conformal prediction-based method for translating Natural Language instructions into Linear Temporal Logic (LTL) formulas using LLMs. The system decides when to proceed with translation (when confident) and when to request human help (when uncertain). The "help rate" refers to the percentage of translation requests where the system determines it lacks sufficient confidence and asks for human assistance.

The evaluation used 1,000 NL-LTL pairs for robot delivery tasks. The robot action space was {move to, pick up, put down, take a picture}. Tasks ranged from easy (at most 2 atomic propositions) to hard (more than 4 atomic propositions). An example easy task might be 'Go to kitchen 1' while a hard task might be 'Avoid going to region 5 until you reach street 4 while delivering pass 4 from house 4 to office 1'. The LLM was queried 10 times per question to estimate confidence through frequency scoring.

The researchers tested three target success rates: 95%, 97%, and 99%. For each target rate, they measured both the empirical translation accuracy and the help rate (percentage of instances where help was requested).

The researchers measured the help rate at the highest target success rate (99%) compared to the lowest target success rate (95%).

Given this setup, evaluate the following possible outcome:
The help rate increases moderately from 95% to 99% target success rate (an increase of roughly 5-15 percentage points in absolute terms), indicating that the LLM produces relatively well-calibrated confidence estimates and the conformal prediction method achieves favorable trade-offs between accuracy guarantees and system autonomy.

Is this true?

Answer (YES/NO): NO